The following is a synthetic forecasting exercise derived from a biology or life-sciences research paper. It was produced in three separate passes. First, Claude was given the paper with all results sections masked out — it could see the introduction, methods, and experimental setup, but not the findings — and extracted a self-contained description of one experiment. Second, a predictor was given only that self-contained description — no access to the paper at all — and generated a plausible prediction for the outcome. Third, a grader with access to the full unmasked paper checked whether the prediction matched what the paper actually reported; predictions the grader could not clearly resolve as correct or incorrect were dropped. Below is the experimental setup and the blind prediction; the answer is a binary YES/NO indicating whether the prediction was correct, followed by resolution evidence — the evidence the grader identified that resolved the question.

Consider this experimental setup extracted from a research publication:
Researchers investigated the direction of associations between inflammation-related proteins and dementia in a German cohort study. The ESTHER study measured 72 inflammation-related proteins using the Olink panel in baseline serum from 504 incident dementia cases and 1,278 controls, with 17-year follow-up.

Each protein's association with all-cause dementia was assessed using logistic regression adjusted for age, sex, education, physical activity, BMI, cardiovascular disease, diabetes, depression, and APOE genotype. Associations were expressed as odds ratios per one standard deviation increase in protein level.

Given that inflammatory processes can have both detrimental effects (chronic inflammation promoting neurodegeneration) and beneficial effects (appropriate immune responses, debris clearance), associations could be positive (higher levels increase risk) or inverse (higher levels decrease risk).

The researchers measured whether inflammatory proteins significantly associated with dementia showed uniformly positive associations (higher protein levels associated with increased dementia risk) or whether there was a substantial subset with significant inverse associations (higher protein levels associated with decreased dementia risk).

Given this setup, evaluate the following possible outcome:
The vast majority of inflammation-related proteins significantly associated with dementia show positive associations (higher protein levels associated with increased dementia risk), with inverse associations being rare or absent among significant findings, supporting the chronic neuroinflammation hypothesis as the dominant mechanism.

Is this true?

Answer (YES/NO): YES